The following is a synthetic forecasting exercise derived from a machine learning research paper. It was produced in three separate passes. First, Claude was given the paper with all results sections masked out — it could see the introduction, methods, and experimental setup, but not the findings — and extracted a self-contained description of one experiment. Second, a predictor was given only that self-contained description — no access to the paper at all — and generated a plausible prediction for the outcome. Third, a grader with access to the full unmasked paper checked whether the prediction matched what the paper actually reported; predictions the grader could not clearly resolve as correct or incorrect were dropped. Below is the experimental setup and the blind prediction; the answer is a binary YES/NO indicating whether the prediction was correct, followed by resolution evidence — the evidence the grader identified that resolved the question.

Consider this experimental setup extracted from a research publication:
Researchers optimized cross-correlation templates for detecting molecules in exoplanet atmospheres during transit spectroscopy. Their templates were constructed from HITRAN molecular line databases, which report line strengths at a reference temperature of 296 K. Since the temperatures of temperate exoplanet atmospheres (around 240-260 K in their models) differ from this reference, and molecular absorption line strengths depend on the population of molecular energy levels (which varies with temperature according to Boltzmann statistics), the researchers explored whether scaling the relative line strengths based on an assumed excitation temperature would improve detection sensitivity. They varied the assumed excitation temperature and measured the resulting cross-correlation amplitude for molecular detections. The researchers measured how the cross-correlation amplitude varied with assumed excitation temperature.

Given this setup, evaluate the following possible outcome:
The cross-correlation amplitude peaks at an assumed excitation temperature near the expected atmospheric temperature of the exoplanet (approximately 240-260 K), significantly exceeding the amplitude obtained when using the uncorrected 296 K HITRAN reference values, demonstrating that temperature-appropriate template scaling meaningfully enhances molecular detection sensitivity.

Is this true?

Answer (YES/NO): NO